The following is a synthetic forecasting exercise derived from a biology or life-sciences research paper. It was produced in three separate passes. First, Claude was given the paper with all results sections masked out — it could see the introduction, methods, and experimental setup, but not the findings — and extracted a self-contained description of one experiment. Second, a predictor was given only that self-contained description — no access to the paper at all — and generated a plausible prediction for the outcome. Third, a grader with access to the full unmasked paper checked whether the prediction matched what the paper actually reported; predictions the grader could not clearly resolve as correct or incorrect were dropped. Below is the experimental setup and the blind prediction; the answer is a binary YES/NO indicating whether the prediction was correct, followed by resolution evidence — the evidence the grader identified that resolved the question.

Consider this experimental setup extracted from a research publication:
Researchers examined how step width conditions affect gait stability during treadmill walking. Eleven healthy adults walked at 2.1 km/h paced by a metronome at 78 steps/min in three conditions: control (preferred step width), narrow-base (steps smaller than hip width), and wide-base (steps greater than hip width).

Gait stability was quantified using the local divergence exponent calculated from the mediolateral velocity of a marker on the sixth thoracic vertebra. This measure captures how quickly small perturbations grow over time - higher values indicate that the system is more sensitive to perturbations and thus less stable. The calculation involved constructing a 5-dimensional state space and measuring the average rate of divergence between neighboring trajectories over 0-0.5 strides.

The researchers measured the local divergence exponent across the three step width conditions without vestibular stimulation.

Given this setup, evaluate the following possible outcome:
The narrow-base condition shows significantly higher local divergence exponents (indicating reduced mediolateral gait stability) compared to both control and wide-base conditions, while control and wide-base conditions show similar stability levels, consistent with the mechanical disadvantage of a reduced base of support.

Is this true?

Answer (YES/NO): NO